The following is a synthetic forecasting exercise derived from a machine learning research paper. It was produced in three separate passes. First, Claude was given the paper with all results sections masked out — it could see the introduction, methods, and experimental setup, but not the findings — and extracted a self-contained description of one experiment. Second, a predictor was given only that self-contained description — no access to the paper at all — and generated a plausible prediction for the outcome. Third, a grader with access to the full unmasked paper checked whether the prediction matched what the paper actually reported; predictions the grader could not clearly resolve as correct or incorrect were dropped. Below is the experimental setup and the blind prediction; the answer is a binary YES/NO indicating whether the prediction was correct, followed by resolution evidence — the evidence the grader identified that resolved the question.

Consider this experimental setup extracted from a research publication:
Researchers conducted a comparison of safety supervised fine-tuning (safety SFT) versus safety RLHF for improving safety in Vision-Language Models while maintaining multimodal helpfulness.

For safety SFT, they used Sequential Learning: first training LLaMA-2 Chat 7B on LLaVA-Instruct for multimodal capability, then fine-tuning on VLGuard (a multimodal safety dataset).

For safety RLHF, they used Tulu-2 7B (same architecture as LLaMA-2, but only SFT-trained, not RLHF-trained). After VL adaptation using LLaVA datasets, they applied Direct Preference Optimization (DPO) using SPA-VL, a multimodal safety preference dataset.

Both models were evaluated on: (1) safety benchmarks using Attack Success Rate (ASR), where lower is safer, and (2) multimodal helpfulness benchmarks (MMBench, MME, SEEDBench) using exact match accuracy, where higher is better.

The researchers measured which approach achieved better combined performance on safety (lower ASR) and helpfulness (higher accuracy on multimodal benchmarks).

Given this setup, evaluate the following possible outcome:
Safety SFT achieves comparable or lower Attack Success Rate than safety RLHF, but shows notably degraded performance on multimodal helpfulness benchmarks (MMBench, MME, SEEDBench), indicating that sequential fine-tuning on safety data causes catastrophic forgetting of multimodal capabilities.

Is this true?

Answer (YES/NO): YES